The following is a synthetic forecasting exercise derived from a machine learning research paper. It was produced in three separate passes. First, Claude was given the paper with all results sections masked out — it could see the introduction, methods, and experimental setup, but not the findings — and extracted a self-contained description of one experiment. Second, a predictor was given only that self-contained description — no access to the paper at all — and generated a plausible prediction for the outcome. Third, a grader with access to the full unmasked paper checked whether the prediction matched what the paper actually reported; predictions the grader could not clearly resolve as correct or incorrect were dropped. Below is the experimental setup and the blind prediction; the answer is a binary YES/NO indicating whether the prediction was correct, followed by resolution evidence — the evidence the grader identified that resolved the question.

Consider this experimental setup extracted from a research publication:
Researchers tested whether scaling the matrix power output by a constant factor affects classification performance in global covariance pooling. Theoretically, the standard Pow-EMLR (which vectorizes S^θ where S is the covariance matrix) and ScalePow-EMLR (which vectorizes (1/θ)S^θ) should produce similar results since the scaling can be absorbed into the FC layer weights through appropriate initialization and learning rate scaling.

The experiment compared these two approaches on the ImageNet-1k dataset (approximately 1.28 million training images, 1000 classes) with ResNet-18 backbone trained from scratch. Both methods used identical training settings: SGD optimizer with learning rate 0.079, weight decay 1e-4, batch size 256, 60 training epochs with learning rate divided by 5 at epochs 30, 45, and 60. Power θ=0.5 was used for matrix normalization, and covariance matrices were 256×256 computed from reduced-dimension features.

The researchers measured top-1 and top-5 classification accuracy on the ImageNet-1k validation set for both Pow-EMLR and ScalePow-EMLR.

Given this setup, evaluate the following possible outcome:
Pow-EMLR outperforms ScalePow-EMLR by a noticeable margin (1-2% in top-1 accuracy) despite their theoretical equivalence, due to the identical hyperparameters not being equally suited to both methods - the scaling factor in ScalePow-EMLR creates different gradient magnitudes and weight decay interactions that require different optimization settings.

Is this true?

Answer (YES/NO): NO